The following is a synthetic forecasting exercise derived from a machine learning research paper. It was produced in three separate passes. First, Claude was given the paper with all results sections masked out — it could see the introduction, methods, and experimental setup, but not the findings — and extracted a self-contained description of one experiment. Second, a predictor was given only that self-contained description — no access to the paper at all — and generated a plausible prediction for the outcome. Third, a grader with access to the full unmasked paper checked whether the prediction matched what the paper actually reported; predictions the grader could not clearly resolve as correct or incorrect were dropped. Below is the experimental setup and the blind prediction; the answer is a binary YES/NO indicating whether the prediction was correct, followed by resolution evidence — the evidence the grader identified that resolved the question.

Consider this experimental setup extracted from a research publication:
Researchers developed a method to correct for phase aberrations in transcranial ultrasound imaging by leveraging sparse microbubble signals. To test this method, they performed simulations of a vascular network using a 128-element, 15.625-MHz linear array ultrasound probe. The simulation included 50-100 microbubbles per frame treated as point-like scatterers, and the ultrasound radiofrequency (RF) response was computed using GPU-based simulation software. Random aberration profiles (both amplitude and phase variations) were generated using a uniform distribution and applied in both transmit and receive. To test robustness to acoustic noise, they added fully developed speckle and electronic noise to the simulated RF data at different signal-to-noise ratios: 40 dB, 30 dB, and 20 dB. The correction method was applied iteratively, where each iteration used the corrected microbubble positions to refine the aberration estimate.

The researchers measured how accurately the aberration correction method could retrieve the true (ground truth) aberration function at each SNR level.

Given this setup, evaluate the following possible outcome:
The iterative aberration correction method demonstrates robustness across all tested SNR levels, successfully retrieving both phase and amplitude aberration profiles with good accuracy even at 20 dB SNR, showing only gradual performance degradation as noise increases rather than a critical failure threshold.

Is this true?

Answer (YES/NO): YES